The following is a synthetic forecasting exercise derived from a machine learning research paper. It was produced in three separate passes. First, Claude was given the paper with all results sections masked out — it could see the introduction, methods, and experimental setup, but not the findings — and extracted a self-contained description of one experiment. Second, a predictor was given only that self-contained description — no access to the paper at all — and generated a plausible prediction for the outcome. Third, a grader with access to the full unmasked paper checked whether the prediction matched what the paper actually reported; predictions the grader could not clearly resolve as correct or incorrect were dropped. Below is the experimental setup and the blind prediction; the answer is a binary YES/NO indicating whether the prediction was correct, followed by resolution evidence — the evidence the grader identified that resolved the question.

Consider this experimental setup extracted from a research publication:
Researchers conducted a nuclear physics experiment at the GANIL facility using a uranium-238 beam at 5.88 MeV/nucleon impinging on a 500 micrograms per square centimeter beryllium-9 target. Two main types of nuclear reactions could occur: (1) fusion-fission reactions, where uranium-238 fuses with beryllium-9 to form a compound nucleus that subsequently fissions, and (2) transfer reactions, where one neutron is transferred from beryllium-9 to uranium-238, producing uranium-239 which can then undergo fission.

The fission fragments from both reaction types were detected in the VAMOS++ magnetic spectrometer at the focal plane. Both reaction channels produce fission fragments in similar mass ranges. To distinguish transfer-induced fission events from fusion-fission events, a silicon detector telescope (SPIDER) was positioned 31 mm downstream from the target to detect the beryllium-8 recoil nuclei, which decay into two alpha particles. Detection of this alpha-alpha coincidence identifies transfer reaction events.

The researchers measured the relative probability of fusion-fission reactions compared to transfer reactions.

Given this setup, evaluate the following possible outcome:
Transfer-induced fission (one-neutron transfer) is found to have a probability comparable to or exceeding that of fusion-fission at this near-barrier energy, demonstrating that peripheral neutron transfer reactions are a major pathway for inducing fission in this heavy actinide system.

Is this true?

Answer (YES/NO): NO